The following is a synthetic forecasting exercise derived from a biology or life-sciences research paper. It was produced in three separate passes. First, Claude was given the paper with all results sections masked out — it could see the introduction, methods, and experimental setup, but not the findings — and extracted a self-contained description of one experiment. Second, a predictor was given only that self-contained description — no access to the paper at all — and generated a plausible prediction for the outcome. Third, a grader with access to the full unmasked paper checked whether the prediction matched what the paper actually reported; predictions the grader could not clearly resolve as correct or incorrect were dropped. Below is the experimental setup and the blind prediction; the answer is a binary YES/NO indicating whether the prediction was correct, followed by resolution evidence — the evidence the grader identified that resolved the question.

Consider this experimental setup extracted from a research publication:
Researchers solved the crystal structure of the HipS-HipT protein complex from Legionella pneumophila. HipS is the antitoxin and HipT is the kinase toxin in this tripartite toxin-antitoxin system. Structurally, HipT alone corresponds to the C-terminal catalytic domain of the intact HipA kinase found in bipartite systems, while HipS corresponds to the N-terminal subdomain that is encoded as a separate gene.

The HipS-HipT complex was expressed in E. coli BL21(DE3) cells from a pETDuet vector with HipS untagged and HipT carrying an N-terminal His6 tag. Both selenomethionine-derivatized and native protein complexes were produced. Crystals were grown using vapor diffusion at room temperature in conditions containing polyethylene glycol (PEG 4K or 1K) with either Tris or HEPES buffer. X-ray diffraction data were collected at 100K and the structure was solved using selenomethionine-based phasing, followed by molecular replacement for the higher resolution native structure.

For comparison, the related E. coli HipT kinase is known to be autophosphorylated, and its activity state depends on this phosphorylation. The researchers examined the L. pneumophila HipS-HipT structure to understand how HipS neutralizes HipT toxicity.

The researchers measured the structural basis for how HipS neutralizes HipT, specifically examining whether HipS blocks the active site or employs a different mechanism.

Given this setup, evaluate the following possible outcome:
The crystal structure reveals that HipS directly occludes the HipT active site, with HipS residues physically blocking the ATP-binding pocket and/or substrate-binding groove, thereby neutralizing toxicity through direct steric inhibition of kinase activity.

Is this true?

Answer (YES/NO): NO